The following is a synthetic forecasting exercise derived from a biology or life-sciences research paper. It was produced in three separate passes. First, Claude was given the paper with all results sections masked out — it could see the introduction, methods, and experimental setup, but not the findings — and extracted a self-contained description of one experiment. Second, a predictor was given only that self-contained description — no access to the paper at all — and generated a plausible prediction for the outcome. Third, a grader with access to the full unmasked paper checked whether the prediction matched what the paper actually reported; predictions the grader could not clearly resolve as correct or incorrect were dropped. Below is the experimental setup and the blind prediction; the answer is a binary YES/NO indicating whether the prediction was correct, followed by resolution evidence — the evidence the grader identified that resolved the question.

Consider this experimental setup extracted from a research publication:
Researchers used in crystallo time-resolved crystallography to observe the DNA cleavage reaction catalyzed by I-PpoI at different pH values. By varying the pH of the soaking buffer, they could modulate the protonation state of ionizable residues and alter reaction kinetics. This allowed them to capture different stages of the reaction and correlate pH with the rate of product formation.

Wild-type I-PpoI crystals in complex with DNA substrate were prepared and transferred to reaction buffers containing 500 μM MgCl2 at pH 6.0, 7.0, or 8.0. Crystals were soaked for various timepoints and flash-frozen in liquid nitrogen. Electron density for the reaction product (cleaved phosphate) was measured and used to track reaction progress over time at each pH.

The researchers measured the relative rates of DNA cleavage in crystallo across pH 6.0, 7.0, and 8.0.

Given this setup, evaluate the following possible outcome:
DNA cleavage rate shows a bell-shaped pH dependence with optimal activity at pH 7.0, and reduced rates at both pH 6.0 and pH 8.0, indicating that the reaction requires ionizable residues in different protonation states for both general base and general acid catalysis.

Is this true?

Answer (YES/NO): NO